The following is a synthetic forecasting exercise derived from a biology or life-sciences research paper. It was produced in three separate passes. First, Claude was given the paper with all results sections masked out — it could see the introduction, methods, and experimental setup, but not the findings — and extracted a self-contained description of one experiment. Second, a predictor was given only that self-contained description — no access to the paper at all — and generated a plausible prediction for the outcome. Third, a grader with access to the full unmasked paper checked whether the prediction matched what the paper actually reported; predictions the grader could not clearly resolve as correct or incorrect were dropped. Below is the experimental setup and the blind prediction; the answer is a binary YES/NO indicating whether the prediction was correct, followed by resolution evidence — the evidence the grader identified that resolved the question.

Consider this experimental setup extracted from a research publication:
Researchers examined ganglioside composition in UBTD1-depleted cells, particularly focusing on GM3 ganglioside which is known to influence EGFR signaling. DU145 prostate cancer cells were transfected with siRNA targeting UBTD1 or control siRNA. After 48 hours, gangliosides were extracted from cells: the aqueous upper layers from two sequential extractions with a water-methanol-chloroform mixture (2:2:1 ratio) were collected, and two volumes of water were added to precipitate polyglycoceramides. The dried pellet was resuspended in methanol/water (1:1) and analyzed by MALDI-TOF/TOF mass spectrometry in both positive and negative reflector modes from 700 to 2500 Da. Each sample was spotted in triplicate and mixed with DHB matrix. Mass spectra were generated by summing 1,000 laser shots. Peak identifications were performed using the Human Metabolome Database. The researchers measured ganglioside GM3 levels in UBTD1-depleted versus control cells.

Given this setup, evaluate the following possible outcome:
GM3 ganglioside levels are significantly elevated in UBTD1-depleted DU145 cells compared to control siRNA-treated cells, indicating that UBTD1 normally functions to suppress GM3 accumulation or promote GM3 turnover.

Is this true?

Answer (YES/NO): NO